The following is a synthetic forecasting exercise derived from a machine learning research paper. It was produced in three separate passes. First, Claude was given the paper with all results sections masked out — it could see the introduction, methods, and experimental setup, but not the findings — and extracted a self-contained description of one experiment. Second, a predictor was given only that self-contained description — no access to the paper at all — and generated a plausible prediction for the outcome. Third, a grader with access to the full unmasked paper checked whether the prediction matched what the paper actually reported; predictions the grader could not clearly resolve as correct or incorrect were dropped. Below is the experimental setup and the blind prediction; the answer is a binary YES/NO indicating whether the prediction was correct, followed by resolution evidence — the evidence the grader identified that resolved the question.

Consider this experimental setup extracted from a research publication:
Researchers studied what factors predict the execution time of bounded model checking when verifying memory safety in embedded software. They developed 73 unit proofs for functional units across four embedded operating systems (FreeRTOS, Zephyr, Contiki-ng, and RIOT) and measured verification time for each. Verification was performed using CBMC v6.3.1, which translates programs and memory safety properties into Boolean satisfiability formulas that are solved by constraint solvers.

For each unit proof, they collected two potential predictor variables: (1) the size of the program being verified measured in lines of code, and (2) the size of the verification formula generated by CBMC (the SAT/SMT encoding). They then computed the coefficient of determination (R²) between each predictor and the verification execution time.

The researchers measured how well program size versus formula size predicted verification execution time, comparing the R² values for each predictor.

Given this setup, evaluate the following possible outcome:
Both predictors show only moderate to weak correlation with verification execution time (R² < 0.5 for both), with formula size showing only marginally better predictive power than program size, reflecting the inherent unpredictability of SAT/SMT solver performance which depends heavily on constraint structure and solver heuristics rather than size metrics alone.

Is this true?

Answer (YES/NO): NO